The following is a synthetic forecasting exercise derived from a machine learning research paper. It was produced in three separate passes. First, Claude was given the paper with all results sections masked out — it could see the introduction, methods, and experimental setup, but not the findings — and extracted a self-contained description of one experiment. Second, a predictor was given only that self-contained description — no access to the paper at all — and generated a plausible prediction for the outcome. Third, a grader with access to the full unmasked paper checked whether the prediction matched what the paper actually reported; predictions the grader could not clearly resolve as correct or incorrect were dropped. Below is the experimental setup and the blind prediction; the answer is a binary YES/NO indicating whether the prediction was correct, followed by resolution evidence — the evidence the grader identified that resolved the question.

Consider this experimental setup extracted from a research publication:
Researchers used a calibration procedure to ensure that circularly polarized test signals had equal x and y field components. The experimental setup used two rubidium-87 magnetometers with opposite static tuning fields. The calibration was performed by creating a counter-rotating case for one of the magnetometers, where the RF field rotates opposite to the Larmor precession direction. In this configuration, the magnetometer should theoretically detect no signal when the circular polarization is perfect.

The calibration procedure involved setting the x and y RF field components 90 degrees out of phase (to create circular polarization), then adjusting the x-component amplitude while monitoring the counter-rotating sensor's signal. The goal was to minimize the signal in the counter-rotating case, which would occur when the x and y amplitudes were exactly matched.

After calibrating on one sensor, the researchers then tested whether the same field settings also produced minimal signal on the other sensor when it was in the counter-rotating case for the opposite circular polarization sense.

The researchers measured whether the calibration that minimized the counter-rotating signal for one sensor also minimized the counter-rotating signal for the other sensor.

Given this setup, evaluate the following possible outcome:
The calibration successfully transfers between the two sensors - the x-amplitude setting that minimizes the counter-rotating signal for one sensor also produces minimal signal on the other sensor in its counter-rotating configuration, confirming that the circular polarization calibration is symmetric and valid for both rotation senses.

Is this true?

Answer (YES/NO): YES